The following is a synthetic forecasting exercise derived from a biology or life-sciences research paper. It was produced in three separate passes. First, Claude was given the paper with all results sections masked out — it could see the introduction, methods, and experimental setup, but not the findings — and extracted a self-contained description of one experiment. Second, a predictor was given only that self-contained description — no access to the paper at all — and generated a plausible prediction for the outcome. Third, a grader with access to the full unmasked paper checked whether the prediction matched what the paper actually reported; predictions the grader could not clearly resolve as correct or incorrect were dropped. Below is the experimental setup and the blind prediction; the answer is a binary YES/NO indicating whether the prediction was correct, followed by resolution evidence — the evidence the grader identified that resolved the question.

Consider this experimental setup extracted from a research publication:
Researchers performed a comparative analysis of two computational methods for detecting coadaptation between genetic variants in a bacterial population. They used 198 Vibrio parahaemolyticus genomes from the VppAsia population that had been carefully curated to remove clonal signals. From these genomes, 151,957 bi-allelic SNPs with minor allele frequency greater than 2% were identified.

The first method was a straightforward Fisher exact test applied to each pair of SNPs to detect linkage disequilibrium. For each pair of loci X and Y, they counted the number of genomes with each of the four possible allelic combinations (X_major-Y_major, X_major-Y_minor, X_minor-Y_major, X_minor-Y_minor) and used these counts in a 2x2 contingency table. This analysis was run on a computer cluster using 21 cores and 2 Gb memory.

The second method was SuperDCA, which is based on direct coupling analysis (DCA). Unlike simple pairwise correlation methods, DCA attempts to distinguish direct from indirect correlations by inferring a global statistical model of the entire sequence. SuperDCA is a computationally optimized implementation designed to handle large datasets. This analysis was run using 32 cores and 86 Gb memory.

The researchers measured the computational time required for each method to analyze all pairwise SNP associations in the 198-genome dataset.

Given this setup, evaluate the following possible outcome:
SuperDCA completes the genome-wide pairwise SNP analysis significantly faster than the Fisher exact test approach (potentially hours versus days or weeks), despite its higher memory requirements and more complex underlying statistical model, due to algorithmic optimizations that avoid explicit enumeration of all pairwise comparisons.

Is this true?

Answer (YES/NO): NO